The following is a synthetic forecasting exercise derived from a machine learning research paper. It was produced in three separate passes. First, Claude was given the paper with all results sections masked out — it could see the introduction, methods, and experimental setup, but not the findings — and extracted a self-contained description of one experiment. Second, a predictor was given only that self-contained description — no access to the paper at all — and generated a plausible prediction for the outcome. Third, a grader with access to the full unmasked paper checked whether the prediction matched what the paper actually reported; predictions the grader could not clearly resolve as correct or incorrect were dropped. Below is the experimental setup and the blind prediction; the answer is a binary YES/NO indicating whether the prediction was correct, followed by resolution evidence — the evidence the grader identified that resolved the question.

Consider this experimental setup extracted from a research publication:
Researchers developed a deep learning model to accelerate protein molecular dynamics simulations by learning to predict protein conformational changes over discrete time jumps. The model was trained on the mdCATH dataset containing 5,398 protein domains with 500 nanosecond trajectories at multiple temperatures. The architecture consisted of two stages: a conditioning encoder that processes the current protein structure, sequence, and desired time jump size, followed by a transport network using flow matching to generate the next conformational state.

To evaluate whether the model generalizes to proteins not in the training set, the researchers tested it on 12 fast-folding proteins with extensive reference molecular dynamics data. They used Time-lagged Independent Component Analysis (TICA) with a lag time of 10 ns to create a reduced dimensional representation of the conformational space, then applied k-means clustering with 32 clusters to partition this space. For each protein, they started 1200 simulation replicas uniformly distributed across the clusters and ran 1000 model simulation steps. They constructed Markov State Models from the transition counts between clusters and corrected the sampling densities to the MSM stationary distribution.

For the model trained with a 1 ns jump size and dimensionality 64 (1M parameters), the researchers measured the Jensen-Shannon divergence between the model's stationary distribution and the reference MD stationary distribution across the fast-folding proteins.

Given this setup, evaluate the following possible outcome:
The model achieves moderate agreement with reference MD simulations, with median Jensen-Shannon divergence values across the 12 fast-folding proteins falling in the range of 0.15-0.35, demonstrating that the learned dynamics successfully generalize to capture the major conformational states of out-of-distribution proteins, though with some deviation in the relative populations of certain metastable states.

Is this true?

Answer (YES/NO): NO